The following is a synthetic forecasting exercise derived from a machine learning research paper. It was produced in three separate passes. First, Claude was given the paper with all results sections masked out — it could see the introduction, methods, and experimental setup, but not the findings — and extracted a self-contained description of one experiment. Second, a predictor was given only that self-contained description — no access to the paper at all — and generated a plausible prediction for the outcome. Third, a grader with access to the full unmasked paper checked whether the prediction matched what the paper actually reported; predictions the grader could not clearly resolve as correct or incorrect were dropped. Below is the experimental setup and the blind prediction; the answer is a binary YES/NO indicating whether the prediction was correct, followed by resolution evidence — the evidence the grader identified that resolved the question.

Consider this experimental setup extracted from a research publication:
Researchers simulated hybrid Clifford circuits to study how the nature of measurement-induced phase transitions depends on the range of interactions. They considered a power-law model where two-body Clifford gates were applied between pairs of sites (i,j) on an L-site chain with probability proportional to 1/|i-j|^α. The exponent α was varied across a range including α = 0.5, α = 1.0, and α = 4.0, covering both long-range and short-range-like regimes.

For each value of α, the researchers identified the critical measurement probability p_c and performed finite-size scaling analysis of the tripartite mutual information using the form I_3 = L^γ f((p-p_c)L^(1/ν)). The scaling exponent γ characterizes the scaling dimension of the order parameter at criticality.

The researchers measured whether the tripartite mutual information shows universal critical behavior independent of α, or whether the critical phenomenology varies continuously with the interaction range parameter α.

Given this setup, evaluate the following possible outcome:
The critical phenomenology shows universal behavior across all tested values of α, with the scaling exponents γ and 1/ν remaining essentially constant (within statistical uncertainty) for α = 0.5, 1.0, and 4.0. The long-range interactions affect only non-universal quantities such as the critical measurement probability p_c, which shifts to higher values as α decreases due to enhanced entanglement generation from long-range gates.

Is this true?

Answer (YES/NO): NO